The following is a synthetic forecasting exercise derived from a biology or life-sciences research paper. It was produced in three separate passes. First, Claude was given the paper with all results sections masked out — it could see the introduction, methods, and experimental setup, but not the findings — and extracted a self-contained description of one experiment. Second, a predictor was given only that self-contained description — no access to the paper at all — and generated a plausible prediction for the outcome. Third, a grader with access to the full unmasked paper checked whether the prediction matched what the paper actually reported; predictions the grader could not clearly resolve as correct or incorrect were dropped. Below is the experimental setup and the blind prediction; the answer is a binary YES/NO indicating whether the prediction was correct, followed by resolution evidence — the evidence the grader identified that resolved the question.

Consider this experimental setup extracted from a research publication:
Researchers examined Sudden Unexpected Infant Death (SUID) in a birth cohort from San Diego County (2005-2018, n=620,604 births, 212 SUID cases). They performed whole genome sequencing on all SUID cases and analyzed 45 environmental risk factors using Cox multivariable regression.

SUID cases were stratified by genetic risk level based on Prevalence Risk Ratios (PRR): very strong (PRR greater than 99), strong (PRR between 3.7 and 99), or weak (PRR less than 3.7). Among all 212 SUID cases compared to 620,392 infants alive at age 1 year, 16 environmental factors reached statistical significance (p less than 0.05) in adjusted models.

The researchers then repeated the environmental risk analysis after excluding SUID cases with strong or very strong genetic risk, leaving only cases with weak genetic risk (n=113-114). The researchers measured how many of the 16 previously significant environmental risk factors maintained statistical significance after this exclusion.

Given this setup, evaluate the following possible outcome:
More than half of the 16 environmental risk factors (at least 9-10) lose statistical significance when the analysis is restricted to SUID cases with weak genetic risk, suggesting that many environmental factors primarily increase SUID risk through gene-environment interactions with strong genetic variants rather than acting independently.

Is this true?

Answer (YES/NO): NO